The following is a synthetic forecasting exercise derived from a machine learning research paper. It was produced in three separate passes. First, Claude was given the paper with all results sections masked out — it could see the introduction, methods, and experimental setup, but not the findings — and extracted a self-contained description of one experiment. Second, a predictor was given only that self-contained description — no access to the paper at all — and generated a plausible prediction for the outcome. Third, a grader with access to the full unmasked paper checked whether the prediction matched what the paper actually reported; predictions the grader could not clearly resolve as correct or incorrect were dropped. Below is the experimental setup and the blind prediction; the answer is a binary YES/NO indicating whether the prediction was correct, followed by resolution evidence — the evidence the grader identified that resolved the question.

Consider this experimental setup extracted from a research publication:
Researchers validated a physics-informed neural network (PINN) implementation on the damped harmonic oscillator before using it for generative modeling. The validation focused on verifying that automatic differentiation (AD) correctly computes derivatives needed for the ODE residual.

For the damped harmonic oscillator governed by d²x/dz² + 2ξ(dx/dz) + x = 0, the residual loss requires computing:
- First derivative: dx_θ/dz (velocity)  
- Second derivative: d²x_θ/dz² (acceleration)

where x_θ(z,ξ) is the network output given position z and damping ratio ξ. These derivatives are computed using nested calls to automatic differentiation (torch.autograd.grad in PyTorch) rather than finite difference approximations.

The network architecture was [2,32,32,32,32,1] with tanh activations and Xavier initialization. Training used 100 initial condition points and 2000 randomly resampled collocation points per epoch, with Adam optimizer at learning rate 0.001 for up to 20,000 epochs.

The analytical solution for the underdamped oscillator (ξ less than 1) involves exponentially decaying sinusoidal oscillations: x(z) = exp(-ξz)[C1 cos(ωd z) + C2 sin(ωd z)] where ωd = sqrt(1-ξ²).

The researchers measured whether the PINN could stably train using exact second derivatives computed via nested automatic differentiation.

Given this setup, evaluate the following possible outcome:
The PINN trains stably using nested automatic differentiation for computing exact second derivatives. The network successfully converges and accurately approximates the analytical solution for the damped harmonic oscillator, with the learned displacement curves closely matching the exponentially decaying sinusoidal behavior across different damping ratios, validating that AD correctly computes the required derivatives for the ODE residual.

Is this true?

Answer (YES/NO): YES